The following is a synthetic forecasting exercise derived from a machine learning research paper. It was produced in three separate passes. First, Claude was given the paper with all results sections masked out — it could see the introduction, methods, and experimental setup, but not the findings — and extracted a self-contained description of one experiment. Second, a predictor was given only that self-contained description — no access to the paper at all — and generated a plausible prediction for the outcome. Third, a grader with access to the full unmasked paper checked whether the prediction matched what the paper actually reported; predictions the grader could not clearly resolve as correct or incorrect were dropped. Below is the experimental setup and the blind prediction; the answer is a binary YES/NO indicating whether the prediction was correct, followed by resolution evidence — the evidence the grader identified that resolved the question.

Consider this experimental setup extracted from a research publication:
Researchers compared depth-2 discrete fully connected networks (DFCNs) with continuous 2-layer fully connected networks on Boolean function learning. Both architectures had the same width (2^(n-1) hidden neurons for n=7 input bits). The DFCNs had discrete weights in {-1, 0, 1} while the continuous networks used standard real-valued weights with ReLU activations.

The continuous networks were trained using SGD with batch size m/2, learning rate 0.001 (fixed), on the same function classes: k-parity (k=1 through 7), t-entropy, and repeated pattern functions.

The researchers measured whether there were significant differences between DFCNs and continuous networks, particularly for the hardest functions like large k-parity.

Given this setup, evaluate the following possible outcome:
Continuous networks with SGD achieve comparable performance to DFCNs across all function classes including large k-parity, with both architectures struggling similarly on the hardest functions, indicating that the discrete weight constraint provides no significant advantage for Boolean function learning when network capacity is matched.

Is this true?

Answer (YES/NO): NO